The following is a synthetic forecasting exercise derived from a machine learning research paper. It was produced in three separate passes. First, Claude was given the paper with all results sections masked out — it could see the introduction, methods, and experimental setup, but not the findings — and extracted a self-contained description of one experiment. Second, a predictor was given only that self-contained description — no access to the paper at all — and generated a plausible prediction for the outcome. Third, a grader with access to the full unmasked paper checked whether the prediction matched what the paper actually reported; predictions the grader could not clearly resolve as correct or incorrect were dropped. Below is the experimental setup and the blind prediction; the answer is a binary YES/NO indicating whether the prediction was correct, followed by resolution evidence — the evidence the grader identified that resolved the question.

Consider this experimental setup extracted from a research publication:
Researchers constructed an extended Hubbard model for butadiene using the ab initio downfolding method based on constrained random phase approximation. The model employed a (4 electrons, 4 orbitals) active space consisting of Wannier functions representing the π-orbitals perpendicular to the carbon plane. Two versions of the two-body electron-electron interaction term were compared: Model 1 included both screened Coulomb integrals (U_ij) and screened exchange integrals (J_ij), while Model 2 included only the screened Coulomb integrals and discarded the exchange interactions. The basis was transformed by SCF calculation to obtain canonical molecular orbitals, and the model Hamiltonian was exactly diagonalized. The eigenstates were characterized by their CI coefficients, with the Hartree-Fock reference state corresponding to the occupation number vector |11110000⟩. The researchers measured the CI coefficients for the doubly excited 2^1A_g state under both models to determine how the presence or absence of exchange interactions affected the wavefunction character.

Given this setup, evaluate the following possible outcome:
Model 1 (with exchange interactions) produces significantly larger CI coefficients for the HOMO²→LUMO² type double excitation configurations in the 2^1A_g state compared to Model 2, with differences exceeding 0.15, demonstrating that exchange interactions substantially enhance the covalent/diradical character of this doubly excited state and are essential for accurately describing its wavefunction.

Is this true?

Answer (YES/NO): NO